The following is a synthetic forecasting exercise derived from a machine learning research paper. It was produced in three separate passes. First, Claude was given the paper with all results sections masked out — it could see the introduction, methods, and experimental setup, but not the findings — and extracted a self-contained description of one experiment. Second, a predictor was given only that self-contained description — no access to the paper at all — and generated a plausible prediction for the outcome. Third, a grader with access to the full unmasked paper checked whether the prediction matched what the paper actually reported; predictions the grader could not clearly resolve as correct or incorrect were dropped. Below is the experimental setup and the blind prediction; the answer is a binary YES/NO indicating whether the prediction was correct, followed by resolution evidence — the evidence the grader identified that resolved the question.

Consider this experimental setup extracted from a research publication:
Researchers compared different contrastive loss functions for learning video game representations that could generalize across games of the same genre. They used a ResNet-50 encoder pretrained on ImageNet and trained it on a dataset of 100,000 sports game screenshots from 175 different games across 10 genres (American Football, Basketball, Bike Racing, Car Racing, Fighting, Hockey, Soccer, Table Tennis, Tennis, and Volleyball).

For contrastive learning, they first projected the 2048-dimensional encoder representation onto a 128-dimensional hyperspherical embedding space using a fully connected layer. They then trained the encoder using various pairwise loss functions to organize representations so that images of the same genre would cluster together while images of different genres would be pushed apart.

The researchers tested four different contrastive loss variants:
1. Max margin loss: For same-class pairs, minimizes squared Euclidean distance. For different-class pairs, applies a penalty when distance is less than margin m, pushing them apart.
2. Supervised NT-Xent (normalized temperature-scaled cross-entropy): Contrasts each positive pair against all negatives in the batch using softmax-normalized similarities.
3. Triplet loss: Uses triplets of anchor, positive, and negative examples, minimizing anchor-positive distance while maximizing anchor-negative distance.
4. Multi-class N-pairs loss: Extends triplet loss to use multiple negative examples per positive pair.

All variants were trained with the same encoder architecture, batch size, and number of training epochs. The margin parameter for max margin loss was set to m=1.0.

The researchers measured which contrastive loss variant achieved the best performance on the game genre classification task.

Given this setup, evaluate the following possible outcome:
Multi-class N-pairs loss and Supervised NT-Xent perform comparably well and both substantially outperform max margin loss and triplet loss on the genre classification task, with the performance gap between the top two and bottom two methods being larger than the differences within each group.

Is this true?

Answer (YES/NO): NO